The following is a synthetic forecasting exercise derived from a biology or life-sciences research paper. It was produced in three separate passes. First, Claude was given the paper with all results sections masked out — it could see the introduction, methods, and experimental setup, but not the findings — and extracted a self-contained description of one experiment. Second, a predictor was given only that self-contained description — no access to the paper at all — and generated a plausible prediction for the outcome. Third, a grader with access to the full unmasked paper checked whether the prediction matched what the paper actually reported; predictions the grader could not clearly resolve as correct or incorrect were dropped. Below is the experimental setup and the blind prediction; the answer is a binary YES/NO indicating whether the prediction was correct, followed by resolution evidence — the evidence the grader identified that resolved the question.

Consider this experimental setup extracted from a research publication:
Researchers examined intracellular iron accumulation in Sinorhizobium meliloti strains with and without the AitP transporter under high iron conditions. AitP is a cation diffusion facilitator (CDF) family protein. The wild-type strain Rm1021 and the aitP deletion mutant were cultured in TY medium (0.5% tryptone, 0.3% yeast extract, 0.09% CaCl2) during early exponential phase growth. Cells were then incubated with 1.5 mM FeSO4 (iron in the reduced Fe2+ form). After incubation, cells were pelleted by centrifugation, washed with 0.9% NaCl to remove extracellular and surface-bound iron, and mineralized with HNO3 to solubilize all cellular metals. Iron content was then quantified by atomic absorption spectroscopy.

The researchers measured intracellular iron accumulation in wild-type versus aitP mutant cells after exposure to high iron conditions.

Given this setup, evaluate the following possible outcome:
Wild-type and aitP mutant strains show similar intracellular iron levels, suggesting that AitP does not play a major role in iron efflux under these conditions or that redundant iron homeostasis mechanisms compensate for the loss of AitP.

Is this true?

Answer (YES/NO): NO